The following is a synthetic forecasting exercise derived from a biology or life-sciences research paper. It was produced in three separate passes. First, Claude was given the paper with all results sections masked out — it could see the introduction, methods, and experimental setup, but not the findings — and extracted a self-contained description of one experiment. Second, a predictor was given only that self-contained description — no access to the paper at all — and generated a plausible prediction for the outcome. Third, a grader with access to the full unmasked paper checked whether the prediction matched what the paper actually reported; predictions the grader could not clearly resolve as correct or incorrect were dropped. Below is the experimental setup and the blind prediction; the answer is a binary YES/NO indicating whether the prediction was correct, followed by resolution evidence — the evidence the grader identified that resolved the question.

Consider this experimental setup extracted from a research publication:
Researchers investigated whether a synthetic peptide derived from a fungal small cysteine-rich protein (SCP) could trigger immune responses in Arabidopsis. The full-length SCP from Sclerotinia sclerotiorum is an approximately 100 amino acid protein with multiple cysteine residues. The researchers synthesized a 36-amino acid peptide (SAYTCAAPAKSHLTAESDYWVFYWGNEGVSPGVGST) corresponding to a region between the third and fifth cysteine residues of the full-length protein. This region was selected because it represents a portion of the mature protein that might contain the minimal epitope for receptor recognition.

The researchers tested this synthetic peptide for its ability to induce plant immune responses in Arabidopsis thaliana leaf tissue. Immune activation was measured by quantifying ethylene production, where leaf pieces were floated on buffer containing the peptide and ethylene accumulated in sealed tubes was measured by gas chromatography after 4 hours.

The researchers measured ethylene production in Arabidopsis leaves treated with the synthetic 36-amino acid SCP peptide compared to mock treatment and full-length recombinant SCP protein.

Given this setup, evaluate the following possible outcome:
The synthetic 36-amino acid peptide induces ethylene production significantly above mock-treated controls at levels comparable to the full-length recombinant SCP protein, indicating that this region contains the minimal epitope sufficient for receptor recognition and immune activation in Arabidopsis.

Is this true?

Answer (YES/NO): NO